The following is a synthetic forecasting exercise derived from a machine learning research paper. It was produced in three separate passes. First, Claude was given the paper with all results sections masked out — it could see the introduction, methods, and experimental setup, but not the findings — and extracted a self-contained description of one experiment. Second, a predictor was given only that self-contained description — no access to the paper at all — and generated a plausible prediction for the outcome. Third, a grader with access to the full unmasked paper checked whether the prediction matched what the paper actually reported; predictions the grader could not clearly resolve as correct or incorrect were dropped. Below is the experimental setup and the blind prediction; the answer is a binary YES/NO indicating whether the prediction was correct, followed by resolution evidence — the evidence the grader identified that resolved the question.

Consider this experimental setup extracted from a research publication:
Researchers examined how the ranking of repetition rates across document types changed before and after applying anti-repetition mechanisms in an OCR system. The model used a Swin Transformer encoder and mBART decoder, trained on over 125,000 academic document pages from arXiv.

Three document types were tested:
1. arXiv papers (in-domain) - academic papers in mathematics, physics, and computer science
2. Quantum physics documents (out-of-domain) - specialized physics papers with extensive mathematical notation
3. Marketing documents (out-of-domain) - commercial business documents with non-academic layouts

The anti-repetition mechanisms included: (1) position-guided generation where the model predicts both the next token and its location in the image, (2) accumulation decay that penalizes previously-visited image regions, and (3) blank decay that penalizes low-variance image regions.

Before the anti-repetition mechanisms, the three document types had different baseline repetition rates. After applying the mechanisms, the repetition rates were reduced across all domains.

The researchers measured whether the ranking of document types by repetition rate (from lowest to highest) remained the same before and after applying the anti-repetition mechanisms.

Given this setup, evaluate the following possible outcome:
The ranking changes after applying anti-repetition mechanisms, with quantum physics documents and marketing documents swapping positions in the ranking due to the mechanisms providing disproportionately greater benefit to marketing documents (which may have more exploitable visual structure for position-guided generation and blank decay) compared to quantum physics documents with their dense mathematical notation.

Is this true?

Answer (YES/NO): NO